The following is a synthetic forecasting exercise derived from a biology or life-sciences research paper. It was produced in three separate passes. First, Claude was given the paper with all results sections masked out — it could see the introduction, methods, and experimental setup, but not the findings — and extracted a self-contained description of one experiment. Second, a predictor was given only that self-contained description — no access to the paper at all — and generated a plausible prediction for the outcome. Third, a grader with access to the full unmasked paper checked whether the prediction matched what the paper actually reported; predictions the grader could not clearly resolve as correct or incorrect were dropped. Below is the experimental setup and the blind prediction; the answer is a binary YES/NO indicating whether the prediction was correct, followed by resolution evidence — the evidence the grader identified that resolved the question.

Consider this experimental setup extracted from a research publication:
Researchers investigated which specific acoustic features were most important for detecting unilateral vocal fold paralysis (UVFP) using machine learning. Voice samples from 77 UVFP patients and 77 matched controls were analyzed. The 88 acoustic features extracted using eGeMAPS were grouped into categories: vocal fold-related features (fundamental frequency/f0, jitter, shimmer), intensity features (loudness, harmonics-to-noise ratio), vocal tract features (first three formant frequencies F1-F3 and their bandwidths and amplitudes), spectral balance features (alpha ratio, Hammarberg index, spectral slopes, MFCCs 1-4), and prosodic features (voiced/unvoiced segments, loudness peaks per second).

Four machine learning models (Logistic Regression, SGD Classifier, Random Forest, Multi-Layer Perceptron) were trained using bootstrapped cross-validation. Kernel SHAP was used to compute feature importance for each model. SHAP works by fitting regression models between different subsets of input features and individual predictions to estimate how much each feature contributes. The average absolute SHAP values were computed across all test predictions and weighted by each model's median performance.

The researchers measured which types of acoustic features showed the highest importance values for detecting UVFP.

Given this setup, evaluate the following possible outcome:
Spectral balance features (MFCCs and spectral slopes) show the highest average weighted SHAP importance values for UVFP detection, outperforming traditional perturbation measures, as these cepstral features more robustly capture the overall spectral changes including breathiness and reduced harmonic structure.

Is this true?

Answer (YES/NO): NO